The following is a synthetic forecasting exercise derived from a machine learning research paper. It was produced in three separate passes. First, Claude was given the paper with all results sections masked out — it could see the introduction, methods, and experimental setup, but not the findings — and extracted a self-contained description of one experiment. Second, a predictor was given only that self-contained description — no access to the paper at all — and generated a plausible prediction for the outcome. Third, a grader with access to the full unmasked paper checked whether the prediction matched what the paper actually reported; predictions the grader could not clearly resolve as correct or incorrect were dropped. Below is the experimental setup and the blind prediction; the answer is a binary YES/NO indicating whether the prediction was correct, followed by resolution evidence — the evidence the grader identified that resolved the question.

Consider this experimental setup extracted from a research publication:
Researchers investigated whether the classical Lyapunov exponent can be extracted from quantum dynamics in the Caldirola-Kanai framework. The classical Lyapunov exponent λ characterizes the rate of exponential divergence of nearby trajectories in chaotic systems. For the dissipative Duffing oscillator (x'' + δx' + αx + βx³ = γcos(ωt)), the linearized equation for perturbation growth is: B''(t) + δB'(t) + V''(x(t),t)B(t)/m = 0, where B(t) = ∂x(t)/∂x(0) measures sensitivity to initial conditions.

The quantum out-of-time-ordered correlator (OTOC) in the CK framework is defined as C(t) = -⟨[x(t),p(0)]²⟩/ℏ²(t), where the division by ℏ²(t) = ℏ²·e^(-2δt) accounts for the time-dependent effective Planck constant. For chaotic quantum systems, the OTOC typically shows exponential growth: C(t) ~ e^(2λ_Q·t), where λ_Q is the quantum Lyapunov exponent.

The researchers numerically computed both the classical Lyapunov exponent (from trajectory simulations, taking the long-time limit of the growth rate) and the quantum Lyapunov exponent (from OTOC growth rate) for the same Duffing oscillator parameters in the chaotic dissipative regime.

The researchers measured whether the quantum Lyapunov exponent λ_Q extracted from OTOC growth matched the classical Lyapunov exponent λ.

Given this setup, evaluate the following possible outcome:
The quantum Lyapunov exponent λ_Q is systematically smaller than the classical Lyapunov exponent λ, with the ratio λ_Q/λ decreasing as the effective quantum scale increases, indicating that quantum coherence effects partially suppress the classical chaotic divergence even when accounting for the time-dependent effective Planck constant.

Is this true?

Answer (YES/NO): NO